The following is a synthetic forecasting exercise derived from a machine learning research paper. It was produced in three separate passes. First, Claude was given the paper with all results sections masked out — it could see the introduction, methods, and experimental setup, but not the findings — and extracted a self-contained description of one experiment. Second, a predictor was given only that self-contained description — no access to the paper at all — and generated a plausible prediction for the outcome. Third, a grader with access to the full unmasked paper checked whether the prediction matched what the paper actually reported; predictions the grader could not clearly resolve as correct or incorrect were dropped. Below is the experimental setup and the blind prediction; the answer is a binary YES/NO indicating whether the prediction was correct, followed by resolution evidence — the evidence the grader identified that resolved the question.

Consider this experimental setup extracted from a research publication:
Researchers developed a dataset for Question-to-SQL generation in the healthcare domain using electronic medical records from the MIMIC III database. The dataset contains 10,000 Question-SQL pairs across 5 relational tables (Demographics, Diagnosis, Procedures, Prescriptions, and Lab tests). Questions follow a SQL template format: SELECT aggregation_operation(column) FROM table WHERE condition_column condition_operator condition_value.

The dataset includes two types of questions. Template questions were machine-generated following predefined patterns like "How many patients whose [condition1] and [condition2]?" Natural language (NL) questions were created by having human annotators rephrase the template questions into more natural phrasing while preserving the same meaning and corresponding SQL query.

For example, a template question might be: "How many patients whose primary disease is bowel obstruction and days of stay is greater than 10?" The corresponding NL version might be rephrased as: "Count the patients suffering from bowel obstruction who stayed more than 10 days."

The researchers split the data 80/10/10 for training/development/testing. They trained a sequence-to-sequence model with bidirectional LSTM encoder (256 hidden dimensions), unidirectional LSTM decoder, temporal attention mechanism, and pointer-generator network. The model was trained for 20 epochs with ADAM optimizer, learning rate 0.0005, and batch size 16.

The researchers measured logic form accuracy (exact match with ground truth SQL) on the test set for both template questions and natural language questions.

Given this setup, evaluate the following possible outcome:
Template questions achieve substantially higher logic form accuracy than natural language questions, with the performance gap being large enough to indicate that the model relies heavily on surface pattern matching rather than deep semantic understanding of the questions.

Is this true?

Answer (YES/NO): YES